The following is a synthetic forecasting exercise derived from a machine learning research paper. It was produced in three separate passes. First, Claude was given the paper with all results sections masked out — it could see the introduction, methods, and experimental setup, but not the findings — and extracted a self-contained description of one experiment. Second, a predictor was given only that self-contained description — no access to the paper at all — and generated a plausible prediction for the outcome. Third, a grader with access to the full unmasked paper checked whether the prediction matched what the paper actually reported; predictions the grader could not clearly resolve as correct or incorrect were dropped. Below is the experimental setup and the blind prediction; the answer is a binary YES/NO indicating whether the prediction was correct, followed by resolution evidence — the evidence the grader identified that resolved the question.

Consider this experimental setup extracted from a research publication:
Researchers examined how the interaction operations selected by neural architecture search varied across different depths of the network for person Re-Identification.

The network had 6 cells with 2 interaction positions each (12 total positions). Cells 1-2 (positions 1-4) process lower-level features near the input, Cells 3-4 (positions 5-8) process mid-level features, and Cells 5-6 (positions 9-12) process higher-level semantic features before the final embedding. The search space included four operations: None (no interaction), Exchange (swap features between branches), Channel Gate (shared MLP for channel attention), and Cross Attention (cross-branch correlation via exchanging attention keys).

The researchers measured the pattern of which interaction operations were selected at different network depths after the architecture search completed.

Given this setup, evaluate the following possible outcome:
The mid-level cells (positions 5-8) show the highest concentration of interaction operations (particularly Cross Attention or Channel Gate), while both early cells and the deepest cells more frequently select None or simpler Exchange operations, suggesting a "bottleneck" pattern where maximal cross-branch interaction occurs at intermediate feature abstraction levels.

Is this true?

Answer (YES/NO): NO